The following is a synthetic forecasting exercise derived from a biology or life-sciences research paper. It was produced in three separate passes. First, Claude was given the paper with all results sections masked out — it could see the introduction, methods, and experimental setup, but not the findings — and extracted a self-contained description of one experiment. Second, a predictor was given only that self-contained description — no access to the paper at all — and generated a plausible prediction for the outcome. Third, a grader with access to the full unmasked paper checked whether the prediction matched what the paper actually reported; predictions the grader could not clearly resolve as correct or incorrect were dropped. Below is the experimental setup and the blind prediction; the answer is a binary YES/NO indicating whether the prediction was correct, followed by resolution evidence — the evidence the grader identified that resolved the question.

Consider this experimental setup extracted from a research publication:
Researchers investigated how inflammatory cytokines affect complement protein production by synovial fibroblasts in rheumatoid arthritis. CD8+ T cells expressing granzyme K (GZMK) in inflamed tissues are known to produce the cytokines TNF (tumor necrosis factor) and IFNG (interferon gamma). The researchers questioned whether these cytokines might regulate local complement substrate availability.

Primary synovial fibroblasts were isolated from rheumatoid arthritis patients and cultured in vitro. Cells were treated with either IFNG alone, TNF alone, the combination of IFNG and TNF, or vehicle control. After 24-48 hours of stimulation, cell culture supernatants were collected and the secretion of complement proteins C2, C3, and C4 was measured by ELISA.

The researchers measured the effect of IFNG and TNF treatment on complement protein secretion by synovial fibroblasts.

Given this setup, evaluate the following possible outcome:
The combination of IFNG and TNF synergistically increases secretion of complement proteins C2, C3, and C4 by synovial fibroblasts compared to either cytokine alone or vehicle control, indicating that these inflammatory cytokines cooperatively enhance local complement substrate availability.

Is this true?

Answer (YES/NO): NO